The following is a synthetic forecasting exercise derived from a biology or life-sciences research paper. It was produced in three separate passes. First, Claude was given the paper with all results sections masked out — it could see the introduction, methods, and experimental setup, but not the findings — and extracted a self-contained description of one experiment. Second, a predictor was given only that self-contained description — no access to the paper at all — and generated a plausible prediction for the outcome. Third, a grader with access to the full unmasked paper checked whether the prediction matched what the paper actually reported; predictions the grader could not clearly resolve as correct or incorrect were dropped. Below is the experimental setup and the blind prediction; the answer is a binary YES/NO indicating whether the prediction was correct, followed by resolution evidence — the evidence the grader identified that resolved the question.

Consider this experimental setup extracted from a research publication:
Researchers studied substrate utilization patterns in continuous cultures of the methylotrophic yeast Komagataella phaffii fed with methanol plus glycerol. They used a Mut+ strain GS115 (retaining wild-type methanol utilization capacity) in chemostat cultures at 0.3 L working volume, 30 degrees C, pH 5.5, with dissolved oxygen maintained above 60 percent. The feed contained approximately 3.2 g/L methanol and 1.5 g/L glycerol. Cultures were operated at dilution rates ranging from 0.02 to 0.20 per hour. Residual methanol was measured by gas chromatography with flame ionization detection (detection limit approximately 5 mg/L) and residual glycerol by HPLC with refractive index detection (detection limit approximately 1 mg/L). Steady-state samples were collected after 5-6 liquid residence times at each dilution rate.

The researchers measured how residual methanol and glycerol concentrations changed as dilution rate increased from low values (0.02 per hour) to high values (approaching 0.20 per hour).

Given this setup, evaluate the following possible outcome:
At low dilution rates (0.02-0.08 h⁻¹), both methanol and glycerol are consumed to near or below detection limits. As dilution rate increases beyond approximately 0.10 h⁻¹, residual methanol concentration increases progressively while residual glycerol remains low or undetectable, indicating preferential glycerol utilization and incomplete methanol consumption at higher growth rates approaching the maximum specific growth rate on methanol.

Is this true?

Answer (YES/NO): NO